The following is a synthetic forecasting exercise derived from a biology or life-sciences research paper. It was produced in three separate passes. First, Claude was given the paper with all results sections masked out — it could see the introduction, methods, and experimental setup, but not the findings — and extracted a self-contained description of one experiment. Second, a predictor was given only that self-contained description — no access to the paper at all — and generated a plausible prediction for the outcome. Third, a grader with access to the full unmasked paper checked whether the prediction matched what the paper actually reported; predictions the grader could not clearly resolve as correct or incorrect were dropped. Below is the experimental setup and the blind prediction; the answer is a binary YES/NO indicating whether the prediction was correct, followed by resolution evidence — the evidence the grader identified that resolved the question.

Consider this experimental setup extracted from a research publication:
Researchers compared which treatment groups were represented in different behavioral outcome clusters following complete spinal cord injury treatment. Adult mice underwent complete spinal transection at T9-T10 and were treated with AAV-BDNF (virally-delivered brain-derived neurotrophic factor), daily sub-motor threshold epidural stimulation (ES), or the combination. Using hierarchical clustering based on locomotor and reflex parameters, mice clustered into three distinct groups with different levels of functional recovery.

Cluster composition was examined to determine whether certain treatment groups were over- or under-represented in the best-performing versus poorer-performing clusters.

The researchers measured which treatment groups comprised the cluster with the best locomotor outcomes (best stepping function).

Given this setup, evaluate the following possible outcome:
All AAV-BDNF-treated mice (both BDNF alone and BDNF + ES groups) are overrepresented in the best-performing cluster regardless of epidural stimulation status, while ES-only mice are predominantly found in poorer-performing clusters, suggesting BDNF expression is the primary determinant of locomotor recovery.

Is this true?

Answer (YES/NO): YES